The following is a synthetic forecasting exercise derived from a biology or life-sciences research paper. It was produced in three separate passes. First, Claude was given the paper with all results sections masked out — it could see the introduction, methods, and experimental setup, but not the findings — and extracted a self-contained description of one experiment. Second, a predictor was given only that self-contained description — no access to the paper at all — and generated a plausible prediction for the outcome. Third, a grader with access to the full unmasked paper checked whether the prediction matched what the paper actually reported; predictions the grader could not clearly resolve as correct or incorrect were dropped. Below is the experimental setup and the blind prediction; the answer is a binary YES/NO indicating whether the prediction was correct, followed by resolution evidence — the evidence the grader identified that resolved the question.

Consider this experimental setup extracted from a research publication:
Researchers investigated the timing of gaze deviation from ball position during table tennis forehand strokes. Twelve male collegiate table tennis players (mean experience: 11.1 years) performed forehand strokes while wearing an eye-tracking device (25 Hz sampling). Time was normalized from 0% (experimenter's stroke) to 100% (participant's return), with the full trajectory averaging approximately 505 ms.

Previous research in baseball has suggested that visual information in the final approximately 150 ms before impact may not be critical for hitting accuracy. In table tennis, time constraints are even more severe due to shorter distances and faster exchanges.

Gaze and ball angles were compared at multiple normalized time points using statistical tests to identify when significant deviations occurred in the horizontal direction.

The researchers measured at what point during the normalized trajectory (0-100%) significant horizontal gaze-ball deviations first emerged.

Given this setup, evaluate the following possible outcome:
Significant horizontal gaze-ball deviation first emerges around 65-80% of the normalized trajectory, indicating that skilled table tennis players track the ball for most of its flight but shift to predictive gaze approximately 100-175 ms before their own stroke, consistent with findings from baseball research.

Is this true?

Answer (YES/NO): YES